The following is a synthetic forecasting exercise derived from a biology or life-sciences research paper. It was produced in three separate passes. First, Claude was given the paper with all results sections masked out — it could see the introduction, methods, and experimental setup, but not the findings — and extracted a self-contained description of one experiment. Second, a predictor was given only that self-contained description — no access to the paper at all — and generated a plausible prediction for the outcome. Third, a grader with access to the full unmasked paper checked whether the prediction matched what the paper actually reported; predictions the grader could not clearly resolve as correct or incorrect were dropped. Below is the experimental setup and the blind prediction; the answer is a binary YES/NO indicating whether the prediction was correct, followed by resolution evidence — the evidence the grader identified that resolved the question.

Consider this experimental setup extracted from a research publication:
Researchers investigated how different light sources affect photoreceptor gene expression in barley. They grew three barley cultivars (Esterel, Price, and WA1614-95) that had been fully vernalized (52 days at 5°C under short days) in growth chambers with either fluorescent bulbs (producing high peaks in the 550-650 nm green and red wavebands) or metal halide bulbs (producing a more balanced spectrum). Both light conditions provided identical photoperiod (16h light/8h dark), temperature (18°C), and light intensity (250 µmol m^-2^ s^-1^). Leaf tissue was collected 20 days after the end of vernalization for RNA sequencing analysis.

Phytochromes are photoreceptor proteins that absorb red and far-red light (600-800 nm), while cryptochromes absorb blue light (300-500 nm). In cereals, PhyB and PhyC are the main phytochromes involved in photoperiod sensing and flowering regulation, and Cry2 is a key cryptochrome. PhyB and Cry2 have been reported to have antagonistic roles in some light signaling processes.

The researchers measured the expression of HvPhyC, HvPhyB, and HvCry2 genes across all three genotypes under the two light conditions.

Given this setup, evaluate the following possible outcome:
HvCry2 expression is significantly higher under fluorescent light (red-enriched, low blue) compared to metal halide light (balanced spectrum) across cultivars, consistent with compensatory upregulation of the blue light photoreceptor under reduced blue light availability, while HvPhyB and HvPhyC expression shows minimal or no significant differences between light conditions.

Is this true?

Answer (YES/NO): NO